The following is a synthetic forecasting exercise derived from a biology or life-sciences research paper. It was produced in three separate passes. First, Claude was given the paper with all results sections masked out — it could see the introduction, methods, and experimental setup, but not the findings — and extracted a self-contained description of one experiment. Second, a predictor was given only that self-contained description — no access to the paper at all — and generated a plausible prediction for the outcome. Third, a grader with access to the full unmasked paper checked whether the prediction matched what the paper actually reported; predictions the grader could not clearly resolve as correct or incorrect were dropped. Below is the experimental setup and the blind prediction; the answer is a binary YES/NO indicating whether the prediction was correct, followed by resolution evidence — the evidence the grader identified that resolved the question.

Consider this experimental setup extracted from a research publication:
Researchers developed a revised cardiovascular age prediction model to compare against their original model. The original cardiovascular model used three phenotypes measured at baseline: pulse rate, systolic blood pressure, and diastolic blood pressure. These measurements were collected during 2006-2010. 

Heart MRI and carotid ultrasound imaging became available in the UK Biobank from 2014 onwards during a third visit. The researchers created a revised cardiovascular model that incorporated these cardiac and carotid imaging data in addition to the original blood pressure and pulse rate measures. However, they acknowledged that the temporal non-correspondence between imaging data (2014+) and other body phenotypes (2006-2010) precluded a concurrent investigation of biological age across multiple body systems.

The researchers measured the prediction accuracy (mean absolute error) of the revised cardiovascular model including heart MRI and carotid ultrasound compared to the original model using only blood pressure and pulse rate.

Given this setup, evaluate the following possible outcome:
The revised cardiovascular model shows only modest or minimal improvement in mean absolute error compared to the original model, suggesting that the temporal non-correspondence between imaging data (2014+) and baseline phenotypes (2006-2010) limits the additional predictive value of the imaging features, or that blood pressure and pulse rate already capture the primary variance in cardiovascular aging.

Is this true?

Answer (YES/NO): YES